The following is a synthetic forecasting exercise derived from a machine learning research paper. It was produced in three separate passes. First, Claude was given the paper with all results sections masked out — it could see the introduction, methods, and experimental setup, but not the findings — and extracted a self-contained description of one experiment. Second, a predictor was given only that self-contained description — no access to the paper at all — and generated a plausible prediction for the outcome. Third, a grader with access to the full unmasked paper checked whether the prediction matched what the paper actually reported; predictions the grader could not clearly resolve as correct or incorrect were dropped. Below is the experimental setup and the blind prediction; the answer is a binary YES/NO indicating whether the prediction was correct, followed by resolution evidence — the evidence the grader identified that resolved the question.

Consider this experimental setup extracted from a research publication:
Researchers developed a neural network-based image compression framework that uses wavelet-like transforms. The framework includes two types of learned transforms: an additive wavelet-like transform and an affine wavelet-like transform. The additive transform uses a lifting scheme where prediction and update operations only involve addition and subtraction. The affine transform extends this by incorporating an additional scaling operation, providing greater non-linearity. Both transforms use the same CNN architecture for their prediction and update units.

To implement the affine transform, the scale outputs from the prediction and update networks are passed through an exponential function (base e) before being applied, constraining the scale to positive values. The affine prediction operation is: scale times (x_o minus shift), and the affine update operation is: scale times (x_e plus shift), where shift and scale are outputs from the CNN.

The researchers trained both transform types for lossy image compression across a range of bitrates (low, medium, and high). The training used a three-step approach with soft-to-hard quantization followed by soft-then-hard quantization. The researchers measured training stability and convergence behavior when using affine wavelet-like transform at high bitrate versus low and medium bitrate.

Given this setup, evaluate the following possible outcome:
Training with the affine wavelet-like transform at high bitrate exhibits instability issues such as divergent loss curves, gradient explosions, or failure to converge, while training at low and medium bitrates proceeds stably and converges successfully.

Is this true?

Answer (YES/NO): NO